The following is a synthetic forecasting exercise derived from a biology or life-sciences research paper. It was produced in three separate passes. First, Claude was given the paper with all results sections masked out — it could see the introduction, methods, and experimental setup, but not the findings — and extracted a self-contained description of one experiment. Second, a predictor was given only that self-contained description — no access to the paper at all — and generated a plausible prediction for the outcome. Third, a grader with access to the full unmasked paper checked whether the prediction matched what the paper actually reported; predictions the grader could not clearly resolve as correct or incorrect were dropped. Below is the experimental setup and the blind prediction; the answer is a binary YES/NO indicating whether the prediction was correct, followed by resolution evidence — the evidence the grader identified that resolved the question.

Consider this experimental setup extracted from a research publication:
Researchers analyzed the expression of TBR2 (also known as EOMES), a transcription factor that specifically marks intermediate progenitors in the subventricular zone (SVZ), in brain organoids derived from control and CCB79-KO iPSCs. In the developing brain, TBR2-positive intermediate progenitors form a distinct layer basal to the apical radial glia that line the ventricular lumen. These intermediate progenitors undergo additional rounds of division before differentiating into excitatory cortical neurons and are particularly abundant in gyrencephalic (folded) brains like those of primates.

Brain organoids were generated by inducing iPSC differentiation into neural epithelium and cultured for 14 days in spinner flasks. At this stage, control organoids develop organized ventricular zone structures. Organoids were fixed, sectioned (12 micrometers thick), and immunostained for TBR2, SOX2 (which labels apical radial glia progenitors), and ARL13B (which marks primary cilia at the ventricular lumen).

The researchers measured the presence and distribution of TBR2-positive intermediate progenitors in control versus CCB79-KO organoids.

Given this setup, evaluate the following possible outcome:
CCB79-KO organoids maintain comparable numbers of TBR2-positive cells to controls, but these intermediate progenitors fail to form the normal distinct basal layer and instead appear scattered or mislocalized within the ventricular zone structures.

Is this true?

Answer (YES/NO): NO